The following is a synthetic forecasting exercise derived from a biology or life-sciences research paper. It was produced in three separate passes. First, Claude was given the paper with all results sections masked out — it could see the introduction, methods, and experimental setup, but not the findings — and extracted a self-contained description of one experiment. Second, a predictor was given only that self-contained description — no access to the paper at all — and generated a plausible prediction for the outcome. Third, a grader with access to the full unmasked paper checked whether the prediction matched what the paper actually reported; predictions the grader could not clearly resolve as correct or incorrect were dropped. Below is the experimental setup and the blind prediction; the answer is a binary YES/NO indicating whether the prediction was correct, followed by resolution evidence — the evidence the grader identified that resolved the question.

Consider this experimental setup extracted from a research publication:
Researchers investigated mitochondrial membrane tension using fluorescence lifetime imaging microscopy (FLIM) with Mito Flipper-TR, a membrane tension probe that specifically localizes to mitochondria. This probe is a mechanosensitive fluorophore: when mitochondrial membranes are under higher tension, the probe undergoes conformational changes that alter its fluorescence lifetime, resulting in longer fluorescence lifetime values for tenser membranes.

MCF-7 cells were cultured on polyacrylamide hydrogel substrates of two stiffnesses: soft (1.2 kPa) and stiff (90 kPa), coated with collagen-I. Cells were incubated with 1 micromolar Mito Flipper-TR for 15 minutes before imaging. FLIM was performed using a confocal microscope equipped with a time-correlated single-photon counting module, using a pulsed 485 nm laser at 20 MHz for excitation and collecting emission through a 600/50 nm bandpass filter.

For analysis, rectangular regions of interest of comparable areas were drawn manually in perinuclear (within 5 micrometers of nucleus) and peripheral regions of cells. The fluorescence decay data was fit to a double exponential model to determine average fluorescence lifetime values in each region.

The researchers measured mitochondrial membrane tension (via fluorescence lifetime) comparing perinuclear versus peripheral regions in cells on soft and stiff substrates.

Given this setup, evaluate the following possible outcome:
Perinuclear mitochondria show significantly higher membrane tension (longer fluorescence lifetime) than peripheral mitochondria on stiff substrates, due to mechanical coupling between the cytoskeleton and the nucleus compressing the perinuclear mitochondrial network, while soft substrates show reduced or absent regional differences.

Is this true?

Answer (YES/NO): NO